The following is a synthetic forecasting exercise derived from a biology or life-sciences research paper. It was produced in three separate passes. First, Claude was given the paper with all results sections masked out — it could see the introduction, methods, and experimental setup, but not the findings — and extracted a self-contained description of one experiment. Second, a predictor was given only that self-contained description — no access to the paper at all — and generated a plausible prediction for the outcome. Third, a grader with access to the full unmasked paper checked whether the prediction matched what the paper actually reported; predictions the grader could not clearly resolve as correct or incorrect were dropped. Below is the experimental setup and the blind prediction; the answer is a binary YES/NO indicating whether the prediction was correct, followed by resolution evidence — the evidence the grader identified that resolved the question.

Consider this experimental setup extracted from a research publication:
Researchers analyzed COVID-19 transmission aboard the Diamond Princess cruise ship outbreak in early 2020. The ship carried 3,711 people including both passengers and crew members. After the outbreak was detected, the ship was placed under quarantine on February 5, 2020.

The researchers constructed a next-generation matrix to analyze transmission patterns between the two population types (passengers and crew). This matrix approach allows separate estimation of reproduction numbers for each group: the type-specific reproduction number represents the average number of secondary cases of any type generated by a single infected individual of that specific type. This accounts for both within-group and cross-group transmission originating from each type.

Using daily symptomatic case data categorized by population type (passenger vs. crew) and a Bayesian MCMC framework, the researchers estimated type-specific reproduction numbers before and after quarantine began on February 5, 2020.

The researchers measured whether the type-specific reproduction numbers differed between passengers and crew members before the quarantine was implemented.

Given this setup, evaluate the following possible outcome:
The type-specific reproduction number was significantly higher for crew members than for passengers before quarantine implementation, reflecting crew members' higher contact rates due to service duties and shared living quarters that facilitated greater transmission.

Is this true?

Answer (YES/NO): NO